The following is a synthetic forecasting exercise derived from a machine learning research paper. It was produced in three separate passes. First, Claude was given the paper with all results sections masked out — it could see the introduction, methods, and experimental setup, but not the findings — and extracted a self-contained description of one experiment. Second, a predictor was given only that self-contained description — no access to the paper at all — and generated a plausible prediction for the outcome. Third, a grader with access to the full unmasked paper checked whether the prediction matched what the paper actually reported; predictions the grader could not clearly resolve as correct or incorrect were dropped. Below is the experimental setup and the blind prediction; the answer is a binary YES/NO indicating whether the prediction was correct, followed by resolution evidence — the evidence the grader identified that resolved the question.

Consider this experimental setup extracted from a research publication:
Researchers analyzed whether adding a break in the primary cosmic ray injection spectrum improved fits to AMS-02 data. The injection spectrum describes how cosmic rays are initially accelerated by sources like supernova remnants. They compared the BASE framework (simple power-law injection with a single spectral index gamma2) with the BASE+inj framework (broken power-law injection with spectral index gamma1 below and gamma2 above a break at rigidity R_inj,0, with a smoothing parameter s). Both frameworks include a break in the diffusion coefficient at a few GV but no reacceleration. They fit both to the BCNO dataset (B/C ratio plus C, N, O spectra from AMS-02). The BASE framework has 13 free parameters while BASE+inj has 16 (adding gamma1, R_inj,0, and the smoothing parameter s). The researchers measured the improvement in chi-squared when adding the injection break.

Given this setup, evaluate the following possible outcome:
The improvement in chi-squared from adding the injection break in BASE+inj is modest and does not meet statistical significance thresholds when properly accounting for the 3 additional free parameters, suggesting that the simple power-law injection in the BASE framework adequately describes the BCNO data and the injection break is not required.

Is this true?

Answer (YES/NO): YES